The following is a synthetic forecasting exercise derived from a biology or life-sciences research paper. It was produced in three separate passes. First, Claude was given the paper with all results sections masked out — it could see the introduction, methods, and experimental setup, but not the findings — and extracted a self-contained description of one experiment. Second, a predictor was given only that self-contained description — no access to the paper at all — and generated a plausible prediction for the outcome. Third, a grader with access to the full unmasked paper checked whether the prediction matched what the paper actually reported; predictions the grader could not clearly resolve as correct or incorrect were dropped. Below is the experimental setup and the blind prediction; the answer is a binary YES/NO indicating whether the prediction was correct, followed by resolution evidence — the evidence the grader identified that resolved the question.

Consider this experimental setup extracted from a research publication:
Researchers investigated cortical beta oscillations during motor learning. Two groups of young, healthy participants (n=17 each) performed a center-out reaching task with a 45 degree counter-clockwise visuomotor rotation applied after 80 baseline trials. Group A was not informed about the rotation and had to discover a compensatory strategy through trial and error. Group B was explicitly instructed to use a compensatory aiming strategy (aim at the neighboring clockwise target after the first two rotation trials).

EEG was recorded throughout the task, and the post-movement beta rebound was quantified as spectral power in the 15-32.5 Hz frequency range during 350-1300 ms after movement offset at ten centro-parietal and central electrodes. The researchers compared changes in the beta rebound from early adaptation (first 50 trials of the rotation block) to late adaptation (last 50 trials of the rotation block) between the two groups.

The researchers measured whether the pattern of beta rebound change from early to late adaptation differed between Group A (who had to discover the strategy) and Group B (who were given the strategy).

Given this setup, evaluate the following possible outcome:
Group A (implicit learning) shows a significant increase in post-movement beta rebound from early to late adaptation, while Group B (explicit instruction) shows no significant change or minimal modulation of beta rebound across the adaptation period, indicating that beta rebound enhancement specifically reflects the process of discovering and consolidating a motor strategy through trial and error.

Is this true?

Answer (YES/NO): YES